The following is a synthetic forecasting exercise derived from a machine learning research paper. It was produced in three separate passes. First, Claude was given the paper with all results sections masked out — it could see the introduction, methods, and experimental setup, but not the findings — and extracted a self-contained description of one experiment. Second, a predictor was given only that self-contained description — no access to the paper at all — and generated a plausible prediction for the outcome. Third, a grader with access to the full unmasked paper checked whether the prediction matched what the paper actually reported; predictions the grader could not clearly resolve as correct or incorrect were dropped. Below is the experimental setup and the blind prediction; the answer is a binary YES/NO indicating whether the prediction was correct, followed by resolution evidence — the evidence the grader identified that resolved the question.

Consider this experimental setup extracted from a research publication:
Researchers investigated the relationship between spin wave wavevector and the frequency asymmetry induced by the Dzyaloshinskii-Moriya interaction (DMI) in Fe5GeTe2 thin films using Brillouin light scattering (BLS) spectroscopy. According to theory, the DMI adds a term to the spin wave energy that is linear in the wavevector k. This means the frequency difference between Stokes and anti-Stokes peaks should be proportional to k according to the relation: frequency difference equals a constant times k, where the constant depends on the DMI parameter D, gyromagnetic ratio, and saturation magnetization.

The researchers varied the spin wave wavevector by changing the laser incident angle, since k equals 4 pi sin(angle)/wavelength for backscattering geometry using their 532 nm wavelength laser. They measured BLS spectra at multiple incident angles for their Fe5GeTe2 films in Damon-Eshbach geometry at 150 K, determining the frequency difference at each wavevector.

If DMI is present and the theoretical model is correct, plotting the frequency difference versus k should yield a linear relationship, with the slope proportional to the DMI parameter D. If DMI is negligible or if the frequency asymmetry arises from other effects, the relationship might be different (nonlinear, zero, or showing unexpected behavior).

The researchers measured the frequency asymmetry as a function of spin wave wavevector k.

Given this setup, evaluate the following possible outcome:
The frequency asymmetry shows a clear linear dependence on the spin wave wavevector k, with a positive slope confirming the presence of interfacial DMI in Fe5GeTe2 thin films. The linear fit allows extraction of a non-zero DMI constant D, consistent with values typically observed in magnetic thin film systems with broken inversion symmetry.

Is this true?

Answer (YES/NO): NO